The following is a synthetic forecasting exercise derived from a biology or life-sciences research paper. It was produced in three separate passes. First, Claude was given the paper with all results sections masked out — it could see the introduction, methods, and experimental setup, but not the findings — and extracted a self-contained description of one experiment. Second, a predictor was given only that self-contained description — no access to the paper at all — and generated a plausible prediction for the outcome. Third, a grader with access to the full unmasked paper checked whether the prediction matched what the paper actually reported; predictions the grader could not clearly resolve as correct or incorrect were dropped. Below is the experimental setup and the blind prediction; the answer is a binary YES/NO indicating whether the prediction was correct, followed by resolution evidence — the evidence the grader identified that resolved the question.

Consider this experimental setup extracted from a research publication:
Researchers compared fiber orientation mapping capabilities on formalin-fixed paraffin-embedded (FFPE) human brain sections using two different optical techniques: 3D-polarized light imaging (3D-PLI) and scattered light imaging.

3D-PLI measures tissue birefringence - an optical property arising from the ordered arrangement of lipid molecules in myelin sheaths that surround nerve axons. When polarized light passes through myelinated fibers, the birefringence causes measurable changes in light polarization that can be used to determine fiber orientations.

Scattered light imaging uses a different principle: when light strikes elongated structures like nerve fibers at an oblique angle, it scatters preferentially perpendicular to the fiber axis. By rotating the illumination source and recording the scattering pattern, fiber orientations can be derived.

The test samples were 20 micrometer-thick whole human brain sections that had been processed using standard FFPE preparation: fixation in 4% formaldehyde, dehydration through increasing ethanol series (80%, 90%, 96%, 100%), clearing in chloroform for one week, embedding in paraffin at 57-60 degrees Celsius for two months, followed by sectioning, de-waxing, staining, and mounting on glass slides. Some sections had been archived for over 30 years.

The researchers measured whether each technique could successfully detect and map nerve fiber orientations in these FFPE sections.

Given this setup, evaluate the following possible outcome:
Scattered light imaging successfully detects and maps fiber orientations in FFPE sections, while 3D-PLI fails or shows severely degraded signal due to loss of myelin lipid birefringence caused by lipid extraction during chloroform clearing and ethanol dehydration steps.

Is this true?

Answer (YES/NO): YES